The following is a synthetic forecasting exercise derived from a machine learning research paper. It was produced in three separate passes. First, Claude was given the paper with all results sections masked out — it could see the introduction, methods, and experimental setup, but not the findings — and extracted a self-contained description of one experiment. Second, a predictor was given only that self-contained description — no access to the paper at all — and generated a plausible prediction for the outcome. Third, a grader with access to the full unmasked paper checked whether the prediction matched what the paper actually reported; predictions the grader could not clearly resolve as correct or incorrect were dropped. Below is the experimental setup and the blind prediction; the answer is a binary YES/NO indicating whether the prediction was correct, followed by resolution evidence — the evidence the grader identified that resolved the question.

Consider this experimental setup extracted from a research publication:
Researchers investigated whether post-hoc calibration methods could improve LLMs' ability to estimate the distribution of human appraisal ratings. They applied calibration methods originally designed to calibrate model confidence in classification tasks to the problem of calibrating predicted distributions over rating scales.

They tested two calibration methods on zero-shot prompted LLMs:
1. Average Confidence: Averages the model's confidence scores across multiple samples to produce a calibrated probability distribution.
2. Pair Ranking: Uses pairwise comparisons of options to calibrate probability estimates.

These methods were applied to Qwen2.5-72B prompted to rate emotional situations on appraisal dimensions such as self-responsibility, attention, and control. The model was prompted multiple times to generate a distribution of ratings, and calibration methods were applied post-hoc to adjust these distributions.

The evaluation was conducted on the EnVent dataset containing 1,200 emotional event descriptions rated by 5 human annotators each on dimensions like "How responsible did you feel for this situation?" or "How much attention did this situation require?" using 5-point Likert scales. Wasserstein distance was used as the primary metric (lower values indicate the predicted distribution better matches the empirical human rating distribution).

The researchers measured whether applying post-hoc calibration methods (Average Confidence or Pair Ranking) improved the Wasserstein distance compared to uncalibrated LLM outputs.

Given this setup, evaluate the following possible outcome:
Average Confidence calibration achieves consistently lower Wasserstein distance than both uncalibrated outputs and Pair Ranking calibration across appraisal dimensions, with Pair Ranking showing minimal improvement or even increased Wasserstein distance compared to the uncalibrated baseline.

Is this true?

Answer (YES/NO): NO